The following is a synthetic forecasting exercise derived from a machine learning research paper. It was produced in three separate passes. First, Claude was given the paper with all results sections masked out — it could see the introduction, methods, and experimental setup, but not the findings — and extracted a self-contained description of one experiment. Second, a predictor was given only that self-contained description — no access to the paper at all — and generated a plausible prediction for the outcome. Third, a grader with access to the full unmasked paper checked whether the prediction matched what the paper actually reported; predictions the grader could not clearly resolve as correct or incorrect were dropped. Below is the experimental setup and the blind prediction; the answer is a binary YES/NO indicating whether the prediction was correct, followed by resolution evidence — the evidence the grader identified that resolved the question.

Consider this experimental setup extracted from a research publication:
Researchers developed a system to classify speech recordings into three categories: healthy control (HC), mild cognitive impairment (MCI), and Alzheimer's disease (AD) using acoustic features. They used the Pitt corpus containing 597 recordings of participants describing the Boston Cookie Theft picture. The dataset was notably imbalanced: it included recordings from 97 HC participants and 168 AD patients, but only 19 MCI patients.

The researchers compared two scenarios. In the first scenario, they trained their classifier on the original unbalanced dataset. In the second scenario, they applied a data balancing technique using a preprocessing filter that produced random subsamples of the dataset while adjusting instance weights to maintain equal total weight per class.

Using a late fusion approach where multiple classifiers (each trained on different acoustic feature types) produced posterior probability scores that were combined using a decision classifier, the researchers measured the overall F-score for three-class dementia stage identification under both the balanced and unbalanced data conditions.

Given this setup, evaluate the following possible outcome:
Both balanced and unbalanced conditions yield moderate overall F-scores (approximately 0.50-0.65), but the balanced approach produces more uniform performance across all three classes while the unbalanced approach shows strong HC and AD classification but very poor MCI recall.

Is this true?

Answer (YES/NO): NO